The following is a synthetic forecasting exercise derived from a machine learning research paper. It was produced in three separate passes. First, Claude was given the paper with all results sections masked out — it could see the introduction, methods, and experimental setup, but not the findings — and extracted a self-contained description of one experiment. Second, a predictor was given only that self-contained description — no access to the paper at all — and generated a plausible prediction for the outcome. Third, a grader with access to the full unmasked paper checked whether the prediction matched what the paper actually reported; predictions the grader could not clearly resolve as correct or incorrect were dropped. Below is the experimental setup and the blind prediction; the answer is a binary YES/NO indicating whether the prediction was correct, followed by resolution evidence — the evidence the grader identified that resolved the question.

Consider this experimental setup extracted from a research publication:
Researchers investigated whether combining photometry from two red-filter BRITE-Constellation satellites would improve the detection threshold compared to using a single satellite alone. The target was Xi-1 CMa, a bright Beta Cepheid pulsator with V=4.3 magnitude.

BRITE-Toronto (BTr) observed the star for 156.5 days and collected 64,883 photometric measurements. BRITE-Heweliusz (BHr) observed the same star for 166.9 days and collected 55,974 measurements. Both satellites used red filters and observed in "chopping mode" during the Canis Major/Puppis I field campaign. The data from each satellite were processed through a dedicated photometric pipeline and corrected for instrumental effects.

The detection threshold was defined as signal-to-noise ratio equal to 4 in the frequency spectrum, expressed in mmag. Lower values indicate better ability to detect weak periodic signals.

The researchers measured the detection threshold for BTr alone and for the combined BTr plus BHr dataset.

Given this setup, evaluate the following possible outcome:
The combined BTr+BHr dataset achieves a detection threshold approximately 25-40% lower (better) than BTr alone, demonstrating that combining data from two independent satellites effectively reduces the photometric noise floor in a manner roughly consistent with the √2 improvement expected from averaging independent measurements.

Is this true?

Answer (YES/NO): NO